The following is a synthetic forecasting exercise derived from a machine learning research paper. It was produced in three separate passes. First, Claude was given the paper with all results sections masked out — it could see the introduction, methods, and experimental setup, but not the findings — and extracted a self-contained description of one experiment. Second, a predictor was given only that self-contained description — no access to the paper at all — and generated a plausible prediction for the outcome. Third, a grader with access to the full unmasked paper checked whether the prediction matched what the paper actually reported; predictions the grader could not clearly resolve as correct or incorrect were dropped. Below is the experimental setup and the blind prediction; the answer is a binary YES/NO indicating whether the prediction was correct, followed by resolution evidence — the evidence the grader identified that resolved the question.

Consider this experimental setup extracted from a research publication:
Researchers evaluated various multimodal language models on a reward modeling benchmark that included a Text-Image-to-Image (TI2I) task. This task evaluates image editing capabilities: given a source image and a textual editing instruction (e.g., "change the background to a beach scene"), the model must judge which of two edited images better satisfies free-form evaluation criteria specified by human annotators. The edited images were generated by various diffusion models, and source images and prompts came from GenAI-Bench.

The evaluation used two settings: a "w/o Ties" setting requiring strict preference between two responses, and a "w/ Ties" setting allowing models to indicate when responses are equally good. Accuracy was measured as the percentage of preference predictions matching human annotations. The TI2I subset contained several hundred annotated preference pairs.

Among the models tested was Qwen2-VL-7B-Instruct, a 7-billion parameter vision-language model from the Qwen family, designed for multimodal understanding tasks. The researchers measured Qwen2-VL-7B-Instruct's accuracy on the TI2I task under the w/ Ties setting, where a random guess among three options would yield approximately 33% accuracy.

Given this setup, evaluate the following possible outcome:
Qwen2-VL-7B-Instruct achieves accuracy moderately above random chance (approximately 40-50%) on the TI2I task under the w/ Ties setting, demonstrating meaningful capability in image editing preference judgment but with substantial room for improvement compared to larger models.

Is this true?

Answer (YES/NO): NO